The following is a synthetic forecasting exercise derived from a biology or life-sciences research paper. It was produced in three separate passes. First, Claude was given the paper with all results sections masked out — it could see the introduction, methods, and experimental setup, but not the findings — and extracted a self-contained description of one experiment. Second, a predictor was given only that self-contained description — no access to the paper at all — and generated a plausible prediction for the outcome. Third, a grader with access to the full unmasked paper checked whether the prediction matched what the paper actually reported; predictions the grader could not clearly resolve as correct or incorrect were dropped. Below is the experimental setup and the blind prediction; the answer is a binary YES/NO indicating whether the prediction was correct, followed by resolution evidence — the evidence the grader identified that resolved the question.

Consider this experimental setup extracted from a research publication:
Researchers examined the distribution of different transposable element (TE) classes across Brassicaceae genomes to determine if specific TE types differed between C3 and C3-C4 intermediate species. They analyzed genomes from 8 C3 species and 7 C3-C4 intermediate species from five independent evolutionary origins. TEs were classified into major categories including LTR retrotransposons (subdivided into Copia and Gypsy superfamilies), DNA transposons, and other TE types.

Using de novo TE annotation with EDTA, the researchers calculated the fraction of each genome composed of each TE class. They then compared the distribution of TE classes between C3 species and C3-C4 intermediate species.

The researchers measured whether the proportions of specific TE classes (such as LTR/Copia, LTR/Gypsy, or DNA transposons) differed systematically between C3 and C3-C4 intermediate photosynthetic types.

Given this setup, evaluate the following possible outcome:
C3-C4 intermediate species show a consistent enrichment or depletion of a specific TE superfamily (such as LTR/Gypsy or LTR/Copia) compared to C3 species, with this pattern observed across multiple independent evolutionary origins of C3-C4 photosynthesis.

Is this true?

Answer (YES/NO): NO